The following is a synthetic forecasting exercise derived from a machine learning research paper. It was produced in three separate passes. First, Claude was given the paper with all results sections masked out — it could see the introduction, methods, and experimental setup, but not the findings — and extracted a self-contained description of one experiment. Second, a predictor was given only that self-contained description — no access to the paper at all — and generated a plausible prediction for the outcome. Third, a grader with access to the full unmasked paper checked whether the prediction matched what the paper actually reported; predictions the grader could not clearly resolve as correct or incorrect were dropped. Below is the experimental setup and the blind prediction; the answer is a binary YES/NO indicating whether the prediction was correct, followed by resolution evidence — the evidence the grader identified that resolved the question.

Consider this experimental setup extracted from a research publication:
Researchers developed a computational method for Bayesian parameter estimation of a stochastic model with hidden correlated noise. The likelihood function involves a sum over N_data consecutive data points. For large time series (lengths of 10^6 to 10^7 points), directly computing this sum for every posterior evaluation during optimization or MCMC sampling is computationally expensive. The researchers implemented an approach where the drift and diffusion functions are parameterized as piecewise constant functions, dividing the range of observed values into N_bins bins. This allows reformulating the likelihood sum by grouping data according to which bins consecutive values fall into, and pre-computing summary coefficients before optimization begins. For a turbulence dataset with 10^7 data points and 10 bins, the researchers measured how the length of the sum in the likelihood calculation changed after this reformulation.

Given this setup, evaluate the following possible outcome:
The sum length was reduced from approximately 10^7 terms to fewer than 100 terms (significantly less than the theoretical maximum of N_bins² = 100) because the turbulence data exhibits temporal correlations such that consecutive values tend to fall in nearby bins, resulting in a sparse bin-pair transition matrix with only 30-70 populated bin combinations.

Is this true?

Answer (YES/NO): NO